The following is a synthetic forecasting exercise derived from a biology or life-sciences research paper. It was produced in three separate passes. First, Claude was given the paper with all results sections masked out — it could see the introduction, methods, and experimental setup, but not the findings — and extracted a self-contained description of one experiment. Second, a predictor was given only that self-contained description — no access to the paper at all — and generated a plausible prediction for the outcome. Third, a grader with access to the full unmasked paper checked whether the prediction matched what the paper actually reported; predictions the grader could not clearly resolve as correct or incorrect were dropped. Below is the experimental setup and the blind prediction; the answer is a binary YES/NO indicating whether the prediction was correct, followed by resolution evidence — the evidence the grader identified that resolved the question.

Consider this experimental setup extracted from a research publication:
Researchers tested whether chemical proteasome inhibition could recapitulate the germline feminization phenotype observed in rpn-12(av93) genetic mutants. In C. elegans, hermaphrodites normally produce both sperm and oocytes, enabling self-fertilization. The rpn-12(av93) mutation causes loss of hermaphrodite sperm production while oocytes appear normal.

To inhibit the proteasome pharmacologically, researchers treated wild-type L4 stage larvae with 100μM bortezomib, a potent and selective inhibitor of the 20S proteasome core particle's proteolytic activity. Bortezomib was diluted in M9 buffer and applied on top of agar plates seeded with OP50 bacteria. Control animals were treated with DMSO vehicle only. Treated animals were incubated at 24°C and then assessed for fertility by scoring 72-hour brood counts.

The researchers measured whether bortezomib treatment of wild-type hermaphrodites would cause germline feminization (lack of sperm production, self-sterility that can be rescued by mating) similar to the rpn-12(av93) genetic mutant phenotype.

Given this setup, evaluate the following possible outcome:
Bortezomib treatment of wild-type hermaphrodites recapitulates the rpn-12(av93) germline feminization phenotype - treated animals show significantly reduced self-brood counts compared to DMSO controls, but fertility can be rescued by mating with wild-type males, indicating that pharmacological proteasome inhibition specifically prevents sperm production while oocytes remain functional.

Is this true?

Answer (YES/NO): NO